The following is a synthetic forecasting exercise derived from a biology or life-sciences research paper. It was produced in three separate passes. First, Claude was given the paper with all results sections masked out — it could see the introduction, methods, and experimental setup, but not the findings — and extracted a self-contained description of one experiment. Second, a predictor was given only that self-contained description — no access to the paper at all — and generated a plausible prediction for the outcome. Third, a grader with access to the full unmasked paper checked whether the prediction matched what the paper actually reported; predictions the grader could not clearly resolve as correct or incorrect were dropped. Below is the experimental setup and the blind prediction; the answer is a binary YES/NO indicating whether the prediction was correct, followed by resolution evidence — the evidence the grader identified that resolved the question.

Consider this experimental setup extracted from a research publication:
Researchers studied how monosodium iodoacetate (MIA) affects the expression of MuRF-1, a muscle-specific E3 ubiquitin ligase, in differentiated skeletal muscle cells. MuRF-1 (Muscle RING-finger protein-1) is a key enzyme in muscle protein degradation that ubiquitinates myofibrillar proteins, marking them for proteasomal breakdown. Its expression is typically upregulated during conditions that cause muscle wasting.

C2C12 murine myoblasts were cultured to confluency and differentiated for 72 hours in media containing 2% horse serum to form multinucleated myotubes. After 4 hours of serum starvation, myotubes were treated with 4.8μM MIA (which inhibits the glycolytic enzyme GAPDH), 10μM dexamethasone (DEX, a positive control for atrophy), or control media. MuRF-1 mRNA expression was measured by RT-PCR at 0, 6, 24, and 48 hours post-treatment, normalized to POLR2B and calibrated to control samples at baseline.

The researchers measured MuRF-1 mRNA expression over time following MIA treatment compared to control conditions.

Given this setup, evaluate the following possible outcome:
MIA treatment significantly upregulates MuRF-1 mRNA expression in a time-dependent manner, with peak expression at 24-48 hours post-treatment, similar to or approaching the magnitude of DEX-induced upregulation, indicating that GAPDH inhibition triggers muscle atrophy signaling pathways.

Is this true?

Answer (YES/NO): NO